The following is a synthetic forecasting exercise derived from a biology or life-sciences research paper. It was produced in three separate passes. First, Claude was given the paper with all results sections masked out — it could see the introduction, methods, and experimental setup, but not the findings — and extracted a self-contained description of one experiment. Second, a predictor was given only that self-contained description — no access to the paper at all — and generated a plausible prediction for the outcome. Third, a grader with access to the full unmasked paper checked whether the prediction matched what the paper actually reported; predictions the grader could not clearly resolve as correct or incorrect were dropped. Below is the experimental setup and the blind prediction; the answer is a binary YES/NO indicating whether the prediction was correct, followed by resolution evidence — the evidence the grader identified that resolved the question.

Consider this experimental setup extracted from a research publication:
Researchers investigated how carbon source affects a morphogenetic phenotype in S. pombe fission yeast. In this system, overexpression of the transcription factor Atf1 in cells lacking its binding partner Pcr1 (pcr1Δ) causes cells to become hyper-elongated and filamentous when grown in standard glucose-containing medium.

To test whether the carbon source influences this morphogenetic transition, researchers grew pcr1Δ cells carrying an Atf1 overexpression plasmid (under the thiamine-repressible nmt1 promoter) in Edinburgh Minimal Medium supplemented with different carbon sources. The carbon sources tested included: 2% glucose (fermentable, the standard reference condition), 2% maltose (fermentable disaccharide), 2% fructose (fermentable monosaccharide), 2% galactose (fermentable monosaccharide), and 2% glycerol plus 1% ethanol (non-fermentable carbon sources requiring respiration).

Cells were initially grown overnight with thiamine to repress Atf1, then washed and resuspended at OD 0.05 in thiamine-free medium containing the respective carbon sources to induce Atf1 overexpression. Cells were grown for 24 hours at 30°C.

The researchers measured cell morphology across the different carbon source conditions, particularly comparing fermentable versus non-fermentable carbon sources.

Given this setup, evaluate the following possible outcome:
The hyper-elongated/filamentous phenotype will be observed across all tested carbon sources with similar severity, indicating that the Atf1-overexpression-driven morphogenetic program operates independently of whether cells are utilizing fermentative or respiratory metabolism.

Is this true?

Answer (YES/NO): NO